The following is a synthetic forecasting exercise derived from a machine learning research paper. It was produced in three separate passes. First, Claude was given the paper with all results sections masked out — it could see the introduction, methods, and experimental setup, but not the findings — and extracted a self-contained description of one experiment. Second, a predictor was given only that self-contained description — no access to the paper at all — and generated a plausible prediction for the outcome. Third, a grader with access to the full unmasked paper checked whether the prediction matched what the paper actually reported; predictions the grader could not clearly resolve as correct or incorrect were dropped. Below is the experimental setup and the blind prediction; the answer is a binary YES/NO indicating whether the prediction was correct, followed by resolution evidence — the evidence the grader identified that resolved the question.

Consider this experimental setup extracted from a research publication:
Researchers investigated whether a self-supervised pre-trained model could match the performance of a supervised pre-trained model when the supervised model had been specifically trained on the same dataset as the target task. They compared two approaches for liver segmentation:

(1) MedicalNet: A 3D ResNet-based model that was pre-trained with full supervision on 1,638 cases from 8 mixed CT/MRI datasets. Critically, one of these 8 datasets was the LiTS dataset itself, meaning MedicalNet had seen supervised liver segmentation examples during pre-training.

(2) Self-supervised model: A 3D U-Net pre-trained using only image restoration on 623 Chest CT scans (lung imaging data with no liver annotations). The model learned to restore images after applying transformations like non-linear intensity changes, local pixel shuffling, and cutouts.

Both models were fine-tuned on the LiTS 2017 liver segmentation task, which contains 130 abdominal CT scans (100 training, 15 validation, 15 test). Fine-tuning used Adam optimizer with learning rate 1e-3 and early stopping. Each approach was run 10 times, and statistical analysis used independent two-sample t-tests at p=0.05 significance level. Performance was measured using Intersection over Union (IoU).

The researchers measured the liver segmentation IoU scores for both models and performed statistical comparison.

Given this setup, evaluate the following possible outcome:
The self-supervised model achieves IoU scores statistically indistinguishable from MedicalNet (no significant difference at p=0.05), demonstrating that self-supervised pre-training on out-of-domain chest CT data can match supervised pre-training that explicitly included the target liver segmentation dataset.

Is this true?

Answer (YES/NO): YES